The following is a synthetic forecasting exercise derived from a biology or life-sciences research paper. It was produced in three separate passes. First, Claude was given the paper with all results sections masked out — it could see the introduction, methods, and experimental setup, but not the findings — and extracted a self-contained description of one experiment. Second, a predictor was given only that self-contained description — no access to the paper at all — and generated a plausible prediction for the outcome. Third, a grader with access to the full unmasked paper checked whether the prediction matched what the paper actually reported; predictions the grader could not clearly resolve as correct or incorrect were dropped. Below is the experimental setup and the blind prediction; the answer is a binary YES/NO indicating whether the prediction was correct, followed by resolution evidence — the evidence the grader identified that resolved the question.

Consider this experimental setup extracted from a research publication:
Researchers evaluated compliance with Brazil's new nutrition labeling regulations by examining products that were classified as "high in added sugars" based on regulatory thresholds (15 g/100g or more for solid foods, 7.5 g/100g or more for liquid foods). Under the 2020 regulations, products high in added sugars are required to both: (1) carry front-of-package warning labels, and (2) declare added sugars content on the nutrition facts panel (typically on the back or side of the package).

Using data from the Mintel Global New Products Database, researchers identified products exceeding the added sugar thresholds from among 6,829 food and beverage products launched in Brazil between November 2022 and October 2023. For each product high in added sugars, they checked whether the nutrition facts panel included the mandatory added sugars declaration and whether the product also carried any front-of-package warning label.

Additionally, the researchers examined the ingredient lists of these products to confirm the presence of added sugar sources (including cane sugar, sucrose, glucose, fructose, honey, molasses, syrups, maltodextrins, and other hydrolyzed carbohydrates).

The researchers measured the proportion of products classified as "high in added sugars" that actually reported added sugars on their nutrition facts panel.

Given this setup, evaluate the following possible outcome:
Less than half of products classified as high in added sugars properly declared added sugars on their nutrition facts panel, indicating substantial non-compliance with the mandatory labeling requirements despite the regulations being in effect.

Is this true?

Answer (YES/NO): YES